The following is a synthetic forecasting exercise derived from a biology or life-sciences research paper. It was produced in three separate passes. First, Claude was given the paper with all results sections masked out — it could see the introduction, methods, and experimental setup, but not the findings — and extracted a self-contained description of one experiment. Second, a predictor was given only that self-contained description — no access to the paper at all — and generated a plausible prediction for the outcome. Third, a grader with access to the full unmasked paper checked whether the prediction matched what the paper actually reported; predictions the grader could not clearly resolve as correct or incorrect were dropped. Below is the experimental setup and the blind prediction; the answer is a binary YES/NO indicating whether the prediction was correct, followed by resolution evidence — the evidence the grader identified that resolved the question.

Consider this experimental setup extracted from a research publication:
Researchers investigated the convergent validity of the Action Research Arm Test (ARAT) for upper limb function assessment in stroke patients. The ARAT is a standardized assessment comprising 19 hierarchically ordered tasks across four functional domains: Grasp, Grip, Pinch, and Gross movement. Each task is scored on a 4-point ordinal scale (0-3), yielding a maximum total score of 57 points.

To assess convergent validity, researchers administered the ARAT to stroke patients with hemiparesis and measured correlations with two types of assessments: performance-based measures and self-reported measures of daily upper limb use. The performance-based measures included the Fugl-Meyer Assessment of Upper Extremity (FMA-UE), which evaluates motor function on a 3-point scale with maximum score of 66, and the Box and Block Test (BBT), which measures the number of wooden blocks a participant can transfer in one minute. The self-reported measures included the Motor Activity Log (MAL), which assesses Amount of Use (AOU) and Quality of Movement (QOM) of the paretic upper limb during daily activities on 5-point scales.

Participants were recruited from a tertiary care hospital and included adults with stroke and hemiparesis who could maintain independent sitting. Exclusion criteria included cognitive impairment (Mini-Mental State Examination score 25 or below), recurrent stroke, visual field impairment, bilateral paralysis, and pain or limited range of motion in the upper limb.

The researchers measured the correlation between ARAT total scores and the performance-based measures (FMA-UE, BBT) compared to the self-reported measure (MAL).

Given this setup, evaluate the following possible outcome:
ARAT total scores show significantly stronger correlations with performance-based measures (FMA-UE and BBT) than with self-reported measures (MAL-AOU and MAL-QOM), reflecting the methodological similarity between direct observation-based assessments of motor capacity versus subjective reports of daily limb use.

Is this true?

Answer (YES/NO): YES